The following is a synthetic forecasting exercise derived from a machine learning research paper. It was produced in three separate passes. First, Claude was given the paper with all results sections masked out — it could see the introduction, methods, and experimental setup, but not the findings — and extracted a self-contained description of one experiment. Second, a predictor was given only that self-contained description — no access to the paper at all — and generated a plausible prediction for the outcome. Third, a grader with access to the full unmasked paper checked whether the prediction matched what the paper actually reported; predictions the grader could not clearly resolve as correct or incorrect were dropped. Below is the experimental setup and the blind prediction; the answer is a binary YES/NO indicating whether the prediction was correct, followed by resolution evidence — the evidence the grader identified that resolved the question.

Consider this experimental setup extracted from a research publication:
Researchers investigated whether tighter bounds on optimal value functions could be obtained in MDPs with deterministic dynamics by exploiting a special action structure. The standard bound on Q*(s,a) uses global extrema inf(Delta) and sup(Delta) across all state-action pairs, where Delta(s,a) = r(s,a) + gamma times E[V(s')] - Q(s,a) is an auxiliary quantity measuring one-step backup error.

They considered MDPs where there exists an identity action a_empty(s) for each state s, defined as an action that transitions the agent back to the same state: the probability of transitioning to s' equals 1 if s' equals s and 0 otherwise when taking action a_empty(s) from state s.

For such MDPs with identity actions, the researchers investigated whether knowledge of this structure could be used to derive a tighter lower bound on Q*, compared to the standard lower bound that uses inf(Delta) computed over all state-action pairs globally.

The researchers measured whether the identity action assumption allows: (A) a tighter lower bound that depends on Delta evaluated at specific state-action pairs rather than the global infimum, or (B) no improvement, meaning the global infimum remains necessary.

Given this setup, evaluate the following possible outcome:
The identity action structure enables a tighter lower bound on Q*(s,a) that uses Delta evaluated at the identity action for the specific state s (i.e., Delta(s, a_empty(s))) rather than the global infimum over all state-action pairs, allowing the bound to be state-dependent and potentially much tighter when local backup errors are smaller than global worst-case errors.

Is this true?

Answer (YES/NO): NO